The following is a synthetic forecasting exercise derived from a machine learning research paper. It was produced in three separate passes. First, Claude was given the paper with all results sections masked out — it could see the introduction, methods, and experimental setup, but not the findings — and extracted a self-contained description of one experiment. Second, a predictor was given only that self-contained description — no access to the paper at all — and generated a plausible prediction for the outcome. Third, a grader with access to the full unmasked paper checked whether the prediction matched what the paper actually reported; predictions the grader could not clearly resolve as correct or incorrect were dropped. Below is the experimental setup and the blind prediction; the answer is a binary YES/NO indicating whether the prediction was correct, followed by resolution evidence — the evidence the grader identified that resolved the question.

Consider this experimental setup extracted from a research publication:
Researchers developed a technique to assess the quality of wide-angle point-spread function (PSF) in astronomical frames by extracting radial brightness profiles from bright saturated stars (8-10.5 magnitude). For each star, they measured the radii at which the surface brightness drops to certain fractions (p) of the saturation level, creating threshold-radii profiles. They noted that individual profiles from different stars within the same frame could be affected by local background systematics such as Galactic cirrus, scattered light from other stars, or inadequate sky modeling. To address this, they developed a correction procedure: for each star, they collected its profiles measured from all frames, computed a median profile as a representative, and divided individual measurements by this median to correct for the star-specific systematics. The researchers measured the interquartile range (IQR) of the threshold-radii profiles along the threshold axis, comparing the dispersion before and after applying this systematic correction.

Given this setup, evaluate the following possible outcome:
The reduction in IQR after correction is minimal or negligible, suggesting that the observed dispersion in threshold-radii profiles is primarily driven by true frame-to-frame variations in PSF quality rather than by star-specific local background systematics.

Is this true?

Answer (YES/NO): NO